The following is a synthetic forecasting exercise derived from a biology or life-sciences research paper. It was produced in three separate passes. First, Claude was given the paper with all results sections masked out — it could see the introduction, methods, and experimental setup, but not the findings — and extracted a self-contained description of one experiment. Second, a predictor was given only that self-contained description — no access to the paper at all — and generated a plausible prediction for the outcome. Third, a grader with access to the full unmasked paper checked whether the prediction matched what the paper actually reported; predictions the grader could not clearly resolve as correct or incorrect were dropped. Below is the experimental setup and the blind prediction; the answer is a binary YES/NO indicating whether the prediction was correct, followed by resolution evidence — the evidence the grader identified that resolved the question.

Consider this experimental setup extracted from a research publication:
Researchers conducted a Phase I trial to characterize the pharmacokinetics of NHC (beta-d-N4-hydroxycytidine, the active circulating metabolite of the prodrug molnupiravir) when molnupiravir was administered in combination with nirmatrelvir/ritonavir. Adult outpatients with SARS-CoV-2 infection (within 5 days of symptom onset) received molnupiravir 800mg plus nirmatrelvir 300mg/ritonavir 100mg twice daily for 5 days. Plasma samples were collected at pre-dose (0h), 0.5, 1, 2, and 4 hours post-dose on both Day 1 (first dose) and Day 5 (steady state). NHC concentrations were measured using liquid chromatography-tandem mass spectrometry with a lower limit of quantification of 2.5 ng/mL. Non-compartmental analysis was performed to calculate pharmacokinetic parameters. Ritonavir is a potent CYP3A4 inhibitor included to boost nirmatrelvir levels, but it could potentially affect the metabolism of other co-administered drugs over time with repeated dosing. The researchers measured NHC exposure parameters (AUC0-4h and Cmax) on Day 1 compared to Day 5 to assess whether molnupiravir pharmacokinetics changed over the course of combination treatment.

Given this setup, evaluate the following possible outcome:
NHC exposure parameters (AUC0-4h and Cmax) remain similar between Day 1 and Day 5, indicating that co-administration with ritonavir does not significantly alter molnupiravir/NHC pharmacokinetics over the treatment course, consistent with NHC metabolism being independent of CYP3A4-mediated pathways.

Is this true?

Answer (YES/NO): YES